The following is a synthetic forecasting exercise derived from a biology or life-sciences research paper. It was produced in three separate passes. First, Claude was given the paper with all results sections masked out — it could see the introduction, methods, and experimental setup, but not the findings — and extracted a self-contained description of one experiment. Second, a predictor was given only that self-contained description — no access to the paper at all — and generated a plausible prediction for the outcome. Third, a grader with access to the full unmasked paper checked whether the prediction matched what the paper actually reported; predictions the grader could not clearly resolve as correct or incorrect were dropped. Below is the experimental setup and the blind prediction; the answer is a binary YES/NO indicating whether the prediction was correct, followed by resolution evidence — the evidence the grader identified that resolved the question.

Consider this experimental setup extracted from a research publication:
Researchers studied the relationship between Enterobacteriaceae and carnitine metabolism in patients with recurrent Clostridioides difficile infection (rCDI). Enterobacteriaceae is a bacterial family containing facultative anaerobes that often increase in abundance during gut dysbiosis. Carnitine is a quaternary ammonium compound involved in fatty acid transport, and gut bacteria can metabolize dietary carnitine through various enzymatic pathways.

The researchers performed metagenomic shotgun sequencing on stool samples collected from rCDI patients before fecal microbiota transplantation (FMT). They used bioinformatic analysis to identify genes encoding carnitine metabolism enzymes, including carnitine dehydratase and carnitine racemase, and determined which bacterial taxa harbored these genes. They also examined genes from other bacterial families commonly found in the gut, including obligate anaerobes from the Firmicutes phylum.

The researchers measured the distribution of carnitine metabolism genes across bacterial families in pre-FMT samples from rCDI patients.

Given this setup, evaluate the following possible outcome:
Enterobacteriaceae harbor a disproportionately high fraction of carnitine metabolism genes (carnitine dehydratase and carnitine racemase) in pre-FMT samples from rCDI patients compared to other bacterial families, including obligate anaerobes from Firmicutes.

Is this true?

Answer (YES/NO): YES